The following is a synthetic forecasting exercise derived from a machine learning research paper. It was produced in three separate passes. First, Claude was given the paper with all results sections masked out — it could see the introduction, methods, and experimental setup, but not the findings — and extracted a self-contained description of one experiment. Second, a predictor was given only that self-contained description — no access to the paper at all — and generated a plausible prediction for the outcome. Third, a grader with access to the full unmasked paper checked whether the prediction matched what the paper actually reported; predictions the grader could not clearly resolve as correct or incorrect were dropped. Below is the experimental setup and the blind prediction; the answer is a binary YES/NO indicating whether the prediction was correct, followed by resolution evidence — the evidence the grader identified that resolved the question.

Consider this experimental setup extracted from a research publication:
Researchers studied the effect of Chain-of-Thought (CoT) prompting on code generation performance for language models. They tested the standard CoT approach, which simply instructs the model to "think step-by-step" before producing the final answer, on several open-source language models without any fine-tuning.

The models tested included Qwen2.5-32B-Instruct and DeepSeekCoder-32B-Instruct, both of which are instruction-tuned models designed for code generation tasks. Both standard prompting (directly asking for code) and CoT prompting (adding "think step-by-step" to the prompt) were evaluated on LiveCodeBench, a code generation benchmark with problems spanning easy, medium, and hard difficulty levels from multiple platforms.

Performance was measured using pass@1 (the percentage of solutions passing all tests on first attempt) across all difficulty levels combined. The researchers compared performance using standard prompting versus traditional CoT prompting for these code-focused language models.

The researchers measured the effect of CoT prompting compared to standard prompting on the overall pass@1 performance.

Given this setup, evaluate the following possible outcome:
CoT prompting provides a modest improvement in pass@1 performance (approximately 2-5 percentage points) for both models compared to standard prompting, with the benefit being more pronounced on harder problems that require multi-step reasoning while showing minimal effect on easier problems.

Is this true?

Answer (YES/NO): NO